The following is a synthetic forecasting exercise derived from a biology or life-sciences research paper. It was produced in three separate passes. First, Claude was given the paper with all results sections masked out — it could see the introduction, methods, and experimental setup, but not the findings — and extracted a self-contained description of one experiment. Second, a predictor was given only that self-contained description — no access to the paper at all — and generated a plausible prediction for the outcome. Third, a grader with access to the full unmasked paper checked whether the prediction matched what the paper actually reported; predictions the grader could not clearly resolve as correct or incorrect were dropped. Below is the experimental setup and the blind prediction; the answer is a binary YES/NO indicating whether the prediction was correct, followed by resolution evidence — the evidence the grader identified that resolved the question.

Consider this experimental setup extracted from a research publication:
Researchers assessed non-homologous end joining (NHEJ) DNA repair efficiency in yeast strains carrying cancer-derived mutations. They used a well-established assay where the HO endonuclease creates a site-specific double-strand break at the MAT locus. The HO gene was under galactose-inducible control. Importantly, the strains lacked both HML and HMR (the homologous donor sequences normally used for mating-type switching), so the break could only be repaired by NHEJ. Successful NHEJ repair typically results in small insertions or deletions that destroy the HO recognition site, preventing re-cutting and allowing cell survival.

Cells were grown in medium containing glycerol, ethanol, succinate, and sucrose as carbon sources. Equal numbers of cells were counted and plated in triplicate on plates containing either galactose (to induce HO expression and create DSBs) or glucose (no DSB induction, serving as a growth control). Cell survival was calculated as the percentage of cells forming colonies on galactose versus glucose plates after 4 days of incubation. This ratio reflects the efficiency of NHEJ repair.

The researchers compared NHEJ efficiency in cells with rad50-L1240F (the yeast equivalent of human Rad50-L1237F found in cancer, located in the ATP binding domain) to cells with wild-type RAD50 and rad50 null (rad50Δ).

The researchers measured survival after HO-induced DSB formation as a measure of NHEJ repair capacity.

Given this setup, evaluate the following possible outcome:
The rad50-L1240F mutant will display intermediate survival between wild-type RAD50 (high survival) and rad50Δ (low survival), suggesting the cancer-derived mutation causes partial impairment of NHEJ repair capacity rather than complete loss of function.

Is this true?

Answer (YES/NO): NO